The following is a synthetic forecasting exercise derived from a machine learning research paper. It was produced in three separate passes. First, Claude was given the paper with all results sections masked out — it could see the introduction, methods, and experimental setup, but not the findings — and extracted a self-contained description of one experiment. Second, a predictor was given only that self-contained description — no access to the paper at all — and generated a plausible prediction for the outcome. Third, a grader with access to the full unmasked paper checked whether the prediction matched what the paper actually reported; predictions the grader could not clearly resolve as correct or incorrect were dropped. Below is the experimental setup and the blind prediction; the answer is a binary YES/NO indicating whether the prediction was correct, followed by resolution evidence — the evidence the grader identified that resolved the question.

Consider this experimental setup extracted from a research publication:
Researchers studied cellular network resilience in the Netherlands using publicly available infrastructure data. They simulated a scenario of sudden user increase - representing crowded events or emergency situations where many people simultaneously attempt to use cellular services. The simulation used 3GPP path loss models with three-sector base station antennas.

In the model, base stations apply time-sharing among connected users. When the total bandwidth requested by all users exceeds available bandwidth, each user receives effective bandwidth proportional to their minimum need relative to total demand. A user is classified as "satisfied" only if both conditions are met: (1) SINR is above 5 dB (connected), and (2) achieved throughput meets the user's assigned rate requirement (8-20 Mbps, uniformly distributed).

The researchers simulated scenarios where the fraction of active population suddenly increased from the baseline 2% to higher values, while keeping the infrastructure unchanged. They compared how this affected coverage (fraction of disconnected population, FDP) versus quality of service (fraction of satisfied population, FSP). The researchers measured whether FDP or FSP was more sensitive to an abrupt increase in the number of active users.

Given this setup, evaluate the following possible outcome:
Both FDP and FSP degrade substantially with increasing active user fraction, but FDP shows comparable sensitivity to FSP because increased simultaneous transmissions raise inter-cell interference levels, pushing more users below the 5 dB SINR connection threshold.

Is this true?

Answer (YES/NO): NO